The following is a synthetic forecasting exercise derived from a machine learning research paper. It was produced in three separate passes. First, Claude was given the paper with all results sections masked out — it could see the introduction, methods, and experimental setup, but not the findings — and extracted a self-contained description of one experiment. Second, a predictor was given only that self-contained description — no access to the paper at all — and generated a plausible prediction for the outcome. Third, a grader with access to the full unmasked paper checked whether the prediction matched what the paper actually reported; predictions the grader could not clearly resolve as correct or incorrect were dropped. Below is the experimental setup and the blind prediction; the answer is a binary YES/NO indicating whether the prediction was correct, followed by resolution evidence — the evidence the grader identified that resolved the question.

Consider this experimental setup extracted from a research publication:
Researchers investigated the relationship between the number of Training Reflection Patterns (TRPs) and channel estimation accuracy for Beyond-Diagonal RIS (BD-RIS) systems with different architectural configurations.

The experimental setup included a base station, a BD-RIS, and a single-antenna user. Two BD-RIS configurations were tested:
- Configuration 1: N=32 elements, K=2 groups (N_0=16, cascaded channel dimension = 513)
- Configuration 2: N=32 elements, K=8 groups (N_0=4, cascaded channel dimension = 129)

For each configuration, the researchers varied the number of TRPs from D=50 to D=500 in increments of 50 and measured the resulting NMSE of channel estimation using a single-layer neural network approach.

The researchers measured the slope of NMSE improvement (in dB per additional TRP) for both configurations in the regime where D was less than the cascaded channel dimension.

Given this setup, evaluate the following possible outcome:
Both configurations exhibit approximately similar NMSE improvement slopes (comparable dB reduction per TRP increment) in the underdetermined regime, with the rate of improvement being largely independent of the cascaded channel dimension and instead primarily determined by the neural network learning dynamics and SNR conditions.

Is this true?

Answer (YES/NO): NO